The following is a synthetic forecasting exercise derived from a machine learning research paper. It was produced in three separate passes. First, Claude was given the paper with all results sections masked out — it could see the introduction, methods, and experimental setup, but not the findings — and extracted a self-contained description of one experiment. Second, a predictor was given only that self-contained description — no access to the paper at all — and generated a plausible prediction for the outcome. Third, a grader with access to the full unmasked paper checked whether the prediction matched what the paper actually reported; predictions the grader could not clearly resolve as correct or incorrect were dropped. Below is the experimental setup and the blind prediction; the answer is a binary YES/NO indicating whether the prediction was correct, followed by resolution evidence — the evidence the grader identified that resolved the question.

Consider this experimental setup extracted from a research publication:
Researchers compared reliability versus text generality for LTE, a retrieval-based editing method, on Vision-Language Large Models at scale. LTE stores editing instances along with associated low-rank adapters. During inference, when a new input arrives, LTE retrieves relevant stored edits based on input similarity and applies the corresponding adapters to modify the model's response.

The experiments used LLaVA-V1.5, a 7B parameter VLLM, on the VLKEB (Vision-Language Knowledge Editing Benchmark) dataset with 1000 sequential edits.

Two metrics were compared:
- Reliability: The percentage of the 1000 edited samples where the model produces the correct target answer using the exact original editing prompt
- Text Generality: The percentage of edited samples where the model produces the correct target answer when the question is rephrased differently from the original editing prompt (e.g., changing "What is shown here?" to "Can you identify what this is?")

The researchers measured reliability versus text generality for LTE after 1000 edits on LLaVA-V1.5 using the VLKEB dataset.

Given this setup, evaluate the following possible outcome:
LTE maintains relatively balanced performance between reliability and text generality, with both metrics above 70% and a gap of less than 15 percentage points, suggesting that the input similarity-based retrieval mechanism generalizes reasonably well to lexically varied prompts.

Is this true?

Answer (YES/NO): NO